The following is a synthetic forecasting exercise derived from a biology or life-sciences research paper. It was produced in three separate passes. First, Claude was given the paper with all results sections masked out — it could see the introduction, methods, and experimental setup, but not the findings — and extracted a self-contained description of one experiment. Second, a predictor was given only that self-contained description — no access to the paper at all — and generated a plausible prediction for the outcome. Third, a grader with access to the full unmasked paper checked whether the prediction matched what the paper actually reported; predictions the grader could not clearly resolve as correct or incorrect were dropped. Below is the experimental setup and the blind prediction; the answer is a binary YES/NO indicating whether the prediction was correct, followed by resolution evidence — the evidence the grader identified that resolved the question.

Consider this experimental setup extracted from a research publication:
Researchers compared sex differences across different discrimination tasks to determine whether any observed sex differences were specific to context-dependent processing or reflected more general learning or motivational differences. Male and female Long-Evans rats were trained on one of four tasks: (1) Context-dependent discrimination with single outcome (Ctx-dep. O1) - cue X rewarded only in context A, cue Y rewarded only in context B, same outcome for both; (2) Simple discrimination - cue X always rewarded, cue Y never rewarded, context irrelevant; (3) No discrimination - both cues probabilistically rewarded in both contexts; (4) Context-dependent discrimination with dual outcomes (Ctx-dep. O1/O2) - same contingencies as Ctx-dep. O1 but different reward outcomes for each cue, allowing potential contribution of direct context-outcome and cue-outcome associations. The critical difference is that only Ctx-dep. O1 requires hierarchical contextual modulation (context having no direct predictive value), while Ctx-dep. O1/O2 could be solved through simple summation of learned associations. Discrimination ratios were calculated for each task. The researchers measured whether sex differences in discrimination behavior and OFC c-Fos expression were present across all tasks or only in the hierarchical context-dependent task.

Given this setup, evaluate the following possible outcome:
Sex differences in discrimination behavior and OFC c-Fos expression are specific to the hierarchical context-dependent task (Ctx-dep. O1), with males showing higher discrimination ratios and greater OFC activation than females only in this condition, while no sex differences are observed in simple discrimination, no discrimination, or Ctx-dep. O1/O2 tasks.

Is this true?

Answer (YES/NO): NO